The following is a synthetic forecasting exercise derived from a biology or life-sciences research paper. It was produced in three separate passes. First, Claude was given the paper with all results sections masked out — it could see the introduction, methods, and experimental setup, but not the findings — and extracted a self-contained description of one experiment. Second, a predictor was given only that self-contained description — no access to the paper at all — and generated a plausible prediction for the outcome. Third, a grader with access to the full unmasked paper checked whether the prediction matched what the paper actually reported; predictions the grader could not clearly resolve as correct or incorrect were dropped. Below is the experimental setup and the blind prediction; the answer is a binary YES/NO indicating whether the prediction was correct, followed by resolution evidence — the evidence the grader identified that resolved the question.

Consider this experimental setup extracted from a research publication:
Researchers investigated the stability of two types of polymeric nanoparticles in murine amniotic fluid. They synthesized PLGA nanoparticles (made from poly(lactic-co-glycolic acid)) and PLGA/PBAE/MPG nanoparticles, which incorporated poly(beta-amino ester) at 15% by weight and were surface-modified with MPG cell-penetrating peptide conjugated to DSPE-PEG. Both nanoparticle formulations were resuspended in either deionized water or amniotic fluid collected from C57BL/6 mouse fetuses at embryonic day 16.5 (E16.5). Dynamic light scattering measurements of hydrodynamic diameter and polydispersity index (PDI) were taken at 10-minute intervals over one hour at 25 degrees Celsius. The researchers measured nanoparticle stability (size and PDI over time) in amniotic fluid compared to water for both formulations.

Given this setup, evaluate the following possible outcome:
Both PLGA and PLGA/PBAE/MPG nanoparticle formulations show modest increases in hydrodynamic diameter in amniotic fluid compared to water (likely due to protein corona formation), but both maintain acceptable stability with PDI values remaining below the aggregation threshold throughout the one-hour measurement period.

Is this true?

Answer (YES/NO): NO